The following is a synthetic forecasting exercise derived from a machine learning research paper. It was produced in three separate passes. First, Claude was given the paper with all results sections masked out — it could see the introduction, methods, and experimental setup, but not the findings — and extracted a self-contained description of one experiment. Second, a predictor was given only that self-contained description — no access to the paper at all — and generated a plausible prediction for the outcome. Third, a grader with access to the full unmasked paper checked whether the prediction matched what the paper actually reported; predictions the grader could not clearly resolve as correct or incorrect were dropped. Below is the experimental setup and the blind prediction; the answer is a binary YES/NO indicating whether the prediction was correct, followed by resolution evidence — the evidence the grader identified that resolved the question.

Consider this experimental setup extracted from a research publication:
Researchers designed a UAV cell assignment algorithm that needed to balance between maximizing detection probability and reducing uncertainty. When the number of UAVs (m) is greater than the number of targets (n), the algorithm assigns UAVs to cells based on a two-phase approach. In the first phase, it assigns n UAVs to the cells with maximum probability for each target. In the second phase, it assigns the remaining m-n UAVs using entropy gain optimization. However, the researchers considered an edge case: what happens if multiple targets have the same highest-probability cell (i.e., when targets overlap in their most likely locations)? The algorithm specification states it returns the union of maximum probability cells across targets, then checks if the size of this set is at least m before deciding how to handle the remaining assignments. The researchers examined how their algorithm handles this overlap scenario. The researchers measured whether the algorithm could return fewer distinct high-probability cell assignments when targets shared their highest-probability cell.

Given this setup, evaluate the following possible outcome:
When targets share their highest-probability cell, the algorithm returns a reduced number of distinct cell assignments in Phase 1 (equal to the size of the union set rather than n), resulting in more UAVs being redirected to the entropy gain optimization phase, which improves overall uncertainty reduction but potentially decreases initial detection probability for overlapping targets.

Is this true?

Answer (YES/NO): YES